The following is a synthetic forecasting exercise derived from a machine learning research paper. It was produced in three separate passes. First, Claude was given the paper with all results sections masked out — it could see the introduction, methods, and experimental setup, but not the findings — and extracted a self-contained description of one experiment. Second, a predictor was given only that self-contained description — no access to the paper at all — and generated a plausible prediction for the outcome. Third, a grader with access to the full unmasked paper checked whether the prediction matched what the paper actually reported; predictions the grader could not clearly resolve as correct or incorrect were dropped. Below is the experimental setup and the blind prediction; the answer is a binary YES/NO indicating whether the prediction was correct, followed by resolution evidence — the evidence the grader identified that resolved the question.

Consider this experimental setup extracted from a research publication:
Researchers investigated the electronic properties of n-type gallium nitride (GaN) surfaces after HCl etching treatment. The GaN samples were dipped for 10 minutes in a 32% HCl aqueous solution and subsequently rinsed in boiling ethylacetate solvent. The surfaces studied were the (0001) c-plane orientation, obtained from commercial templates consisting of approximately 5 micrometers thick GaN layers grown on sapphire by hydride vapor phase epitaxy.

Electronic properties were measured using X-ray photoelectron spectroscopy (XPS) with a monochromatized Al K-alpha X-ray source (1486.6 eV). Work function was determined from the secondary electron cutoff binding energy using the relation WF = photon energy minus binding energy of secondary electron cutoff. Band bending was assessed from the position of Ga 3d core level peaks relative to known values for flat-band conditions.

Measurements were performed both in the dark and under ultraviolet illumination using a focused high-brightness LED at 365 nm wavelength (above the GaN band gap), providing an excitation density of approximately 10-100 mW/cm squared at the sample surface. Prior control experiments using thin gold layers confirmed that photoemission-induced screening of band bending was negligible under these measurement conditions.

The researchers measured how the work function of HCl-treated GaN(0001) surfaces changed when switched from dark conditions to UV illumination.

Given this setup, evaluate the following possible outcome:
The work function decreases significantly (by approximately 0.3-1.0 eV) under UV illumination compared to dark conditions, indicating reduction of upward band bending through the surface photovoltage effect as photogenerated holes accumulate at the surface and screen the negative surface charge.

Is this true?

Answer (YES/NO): NO